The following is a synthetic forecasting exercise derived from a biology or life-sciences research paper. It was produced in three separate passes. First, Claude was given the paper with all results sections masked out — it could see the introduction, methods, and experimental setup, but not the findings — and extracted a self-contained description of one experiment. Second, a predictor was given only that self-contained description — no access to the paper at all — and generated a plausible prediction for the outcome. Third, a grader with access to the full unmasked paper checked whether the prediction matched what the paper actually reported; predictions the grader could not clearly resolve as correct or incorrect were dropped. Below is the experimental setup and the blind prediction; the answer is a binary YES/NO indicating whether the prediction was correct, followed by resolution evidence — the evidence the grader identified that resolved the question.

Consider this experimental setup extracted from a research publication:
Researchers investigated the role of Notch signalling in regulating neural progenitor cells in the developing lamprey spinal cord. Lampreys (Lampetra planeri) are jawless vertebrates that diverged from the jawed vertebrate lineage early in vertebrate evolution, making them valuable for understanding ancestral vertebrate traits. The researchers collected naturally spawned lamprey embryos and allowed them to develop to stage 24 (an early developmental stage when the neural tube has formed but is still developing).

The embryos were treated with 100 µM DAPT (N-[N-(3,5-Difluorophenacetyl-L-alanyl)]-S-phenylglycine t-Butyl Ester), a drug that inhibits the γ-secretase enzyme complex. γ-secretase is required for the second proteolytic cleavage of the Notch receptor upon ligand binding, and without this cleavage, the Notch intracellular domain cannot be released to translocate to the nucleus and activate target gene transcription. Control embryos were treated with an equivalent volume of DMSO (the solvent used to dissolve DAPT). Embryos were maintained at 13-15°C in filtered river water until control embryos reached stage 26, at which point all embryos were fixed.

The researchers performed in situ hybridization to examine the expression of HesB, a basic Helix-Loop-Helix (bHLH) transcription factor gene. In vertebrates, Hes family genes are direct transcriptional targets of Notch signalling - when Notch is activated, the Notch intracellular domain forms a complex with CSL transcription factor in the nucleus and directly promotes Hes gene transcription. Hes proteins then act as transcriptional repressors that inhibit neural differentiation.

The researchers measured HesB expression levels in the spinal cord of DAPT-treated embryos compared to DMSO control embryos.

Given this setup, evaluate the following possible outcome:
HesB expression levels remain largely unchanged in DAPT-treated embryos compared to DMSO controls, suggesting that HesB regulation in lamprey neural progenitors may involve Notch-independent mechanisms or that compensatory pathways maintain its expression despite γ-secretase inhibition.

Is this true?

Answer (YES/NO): NO